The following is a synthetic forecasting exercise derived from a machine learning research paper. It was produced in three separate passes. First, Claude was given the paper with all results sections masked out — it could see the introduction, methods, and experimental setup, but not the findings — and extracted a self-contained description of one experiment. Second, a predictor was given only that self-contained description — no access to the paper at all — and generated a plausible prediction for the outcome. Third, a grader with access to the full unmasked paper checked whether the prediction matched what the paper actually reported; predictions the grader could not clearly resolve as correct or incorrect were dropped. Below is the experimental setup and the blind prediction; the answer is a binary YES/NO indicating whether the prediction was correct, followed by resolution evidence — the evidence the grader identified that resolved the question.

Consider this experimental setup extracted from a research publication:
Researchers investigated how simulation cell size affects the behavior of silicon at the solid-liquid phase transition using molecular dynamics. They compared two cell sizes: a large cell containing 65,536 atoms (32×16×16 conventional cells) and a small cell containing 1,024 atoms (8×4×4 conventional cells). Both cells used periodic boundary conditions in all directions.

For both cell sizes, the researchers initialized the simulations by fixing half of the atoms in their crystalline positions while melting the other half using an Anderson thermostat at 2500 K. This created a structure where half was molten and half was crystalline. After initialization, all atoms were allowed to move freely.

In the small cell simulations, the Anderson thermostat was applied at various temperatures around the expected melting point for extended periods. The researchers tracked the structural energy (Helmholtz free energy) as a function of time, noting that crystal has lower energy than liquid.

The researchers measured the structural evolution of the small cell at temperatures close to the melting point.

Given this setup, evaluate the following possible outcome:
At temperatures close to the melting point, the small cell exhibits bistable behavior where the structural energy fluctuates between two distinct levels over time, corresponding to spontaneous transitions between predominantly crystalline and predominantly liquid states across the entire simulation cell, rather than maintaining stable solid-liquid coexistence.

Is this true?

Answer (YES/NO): NO